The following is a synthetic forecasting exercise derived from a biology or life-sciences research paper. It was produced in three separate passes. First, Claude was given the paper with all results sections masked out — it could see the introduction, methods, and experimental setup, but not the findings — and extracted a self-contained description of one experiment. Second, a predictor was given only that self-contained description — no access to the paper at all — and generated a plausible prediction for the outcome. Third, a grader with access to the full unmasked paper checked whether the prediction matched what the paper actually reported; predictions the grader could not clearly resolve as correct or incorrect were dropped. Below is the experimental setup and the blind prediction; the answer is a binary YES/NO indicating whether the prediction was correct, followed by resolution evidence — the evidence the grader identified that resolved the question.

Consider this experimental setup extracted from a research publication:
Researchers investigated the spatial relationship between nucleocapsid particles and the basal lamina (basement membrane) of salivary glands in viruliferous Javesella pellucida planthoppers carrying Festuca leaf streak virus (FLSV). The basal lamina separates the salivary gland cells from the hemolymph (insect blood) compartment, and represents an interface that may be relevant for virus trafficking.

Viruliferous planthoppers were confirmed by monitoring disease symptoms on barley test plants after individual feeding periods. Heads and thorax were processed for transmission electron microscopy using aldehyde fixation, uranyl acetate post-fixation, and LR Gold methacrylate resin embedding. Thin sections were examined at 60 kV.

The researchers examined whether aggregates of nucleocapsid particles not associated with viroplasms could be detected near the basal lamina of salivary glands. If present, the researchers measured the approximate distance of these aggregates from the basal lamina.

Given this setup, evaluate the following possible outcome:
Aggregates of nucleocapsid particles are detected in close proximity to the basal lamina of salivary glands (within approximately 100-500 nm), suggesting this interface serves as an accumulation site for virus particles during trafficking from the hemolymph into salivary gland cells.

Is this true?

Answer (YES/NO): NO